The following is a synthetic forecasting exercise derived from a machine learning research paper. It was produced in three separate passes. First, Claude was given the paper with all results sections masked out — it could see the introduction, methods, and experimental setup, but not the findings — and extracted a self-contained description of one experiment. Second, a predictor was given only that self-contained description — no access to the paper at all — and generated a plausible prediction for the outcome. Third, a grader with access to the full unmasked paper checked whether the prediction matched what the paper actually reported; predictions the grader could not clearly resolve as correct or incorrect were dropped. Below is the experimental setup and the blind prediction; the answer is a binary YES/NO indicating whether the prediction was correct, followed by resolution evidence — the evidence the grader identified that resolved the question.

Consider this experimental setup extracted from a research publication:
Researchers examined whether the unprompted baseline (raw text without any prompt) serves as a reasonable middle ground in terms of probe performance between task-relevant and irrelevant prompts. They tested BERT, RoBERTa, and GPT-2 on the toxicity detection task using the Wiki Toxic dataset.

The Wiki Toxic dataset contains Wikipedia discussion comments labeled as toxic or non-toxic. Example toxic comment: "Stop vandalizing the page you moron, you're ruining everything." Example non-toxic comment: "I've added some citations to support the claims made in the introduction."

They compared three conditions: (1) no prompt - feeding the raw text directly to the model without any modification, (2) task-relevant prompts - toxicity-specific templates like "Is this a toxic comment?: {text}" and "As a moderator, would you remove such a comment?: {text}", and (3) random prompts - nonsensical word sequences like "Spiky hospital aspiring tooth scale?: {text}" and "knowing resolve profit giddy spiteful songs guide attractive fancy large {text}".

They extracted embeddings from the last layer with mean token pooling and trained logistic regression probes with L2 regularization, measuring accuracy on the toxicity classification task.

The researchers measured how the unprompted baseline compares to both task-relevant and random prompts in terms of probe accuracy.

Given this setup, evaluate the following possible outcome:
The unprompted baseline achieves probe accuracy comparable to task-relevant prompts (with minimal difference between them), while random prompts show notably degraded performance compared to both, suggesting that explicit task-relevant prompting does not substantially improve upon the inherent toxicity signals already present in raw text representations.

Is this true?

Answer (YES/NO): NO